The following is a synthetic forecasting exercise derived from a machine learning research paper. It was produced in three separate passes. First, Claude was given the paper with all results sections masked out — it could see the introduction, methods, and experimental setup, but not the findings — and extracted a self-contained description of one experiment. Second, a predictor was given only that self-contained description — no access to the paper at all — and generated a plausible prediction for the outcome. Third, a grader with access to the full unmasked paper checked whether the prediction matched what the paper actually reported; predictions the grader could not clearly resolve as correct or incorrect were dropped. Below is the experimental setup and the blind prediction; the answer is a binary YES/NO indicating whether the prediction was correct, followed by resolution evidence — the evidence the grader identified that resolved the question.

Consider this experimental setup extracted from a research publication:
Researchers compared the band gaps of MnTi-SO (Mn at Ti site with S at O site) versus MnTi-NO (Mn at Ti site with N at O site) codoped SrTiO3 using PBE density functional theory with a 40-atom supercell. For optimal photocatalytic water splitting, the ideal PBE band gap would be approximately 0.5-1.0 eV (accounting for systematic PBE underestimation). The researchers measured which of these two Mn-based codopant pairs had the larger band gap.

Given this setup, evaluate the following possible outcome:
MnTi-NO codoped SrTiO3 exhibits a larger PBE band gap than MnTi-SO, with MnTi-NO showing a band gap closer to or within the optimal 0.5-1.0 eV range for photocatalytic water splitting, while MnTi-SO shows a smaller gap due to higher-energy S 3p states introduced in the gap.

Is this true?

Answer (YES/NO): NO